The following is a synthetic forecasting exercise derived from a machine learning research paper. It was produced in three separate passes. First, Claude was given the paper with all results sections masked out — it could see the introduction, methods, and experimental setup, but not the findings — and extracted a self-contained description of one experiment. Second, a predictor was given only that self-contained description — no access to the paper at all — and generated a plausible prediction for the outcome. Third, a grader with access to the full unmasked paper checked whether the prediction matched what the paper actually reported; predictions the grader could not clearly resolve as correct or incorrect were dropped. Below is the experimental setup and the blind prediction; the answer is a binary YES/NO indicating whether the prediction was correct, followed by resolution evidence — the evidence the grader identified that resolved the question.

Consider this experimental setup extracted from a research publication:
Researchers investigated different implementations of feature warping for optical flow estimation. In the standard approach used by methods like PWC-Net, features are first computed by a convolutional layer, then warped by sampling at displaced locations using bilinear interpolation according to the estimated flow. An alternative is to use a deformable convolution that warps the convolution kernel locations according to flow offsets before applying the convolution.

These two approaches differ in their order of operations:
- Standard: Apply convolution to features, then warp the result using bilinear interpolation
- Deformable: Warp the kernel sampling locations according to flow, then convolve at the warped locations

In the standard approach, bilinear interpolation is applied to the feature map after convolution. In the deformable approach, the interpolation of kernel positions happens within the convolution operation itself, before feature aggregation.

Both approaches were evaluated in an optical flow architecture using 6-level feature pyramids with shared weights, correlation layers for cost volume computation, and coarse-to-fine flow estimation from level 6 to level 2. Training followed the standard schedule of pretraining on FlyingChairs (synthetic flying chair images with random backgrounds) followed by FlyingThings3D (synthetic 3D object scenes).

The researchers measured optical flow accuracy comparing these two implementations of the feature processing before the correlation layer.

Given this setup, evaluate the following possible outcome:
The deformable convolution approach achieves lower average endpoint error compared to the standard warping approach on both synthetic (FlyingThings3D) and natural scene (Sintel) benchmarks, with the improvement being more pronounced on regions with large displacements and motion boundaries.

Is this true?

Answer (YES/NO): NO